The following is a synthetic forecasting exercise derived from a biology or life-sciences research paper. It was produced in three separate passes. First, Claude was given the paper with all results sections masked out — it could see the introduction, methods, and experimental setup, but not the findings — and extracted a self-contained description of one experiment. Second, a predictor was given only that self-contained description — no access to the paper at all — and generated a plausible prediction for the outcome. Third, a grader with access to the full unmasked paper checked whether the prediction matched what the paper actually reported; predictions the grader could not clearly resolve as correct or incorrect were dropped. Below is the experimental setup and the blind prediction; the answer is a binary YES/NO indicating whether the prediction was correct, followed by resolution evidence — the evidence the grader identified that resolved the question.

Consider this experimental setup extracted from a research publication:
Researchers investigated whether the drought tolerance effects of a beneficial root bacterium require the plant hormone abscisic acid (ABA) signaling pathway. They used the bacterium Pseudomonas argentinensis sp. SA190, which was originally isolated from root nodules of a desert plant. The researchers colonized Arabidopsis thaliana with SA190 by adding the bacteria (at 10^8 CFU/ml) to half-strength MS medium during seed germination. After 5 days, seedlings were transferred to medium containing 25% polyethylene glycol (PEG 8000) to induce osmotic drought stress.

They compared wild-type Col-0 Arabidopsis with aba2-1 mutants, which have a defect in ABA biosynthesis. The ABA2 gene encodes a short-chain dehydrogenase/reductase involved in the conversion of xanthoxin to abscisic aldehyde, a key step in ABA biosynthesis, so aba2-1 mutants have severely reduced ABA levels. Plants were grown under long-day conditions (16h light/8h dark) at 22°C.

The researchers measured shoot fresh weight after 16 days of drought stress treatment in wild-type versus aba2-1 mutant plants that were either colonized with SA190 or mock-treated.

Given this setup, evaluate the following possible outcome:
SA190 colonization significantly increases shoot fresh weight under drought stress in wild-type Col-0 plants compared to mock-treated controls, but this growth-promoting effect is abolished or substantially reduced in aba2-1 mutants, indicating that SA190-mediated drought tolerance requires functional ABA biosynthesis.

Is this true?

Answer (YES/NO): YES